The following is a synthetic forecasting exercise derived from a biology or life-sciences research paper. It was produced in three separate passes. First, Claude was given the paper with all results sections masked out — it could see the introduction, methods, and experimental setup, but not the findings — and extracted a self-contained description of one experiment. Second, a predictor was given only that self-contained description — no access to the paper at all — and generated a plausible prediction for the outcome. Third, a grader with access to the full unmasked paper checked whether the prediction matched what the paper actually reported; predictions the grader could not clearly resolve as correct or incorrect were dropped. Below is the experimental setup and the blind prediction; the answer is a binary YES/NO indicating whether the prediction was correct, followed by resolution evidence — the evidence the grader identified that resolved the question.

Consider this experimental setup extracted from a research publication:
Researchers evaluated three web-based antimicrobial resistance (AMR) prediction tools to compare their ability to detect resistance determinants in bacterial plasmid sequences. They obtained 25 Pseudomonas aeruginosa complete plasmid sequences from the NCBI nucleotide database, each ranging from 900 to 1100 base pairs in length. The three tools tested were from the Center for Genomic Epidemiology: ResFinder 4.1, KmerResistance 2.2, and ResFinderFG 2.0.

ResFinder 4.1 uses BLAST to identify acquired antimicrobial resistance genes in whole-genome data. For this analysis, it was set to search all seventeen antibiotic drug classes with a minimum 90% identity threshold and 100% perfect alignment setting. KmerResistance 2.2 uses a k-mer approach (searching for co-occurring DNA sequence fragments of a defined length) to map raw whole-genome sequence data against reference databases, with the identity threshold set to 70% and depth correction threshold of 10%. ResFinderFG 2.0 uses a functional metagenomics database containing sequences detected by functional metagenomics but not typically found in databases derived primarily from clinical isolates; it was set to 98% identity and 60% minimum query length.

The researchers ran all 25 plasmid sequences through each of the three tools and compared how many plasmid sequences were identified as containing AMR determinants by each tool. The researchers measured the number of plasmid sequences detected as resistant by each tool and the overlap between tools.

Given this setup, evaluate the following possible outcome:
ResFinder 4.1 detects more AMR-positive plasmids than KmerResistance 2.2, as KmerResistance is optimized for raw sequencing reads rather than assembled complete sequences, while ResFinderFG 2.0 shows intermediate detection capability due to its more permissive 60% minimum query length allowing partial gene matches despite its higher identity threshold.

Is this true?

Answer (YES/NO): NO